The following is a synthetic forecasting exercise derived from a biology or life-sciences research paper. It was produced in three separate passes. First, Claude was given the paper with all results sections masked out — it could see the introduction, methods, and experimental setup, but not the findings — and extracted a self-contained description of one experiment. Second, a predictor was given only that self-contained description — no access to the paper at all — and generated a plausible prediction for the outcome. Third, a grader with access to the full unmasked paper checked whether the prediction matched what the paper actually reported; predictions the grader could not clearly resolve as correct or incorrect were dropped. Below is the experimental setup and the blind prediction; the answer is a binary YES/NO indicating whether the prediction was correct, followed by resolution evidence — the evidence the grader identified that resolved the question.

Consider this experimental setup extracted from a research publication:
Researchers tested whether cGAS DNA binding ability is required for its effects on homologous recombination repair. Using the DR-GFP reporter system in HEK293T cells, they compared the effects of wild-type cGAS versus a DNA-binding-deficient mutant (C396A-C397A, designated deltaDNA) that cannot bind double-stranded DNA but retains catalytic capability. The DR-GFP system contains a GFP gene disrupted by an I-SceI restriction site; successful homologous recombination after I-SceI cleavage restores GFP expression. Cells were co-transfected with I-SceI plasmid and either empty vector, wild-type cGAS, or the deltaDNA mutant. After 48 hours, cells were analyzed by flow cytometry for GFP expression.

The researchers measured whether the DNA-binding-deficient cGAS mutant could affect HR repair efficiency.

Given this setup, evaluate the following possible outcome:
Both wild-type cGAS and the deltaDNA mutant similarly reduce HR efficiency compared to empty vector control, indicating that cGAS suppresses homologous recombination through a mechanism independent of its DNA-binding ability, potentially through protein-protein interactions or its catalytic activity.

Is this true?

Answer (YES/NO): NO